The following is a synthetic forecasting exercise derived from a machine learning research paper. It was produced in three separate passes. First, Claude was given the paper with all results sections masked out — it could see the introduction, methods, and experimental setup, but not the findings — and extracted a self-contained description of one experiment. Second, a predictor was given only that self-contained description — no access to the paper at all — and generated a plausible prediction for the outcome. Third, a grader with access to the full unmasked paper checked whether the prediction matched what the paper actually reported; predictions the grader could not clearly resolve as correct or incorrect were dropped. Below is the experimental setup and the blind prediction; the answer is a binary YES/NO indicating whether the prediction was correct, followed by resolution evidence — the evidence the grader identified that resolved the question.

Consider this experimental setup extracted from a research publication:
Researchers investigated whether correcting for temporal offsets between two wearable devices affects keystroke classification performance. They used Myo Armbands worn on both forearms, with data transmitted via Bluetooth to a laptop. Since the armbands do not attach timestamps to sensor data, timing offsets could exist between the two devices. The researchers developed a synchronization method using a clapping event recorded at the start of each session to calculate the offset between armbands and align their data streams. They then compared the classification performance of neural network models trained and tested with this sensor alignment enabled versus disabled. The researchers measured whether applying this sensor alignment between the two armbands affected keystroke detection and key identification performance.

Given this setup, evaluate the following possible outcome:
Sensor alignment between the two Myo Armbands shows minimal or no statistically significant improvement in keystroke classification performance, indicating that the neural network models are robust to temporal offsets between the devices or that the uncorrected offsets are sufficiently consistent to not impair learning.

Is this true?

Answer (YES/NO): YES